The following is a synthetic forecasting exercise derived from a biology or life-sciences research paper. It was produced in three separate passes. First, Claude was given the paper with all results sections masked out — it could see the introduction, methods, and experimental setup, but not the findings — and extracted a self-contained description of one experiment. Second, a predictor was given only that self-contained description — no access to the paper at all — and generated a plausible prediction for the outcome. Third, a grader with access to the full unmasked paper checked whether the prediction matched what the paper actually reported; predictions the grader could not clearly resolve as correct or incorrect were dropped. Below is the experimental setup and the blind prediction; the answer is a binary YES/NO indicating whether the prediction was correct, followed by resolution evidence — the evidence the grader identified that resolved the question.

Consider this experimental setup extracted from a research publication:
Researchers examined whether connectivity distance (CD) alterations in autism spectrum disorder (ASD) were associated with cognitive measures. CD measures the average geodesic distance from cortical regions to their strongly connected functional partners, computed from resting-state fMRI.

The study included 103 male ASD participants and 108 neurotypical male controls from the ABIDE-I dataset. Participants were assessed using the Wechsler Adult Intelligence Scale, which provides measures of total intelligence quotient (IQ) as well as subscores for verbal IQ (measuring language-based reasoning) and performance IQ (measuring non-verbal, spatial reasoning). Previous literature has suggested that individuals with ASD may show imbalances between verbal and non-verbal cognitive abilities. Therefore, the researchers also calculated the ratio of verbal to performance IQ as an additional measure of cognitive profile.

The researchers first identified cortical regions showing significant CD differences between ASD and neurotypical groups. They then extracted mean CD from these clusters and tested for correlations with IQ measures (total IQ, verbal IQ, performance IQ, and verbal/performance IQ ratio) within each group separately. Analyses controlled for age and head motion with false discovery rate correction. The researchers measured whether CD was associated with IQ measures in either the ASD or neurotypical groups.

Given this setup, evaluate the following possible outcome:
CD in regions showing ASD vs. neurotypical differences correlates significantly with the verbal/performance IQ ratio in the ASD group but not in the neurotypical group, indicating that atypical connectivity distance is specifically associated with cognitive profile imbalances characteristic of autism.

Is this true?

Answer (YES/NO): NO